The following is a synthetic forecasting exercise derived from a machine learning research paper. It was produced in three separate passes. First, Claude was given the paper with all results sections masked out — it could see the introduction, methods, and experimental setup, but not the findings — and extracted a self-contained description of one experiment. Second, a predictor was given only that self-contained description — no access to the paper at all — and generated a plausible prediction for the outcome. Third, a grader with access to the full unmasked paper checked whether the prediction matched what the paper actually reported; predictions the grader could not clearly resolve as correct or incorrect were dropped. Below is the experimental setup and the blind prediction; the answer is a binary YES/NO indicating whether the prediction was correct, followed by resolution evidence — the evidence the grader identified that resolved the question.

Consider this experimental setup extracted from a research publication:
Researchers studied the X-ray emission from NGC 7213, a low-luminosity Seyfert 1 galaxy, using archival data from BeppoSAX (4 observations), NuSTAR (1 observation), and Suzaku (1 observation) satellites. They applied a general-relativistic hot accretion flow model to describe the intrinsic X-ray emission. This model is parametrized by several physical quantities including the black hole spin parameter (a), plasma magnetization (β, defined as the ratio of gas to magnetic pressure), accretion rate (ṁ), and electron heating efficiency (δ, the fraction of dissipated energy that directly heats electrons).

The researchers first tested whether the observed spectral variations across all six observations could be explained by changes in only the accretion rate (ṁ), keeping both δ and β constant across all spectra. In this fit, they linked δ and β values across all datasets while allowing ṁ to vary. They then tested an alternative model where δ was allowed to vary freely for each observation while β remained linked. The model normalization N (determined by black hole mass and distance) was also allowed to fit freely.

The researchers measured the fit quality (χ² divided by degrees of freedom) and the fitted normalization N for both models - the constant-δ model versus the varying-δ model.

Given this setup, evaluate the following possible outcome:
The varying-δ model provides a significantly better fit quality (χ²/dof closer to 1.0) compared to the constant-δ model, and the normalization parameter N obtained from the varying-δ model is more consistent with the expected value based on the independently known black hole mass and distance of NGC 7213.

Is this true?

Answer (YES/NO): YES